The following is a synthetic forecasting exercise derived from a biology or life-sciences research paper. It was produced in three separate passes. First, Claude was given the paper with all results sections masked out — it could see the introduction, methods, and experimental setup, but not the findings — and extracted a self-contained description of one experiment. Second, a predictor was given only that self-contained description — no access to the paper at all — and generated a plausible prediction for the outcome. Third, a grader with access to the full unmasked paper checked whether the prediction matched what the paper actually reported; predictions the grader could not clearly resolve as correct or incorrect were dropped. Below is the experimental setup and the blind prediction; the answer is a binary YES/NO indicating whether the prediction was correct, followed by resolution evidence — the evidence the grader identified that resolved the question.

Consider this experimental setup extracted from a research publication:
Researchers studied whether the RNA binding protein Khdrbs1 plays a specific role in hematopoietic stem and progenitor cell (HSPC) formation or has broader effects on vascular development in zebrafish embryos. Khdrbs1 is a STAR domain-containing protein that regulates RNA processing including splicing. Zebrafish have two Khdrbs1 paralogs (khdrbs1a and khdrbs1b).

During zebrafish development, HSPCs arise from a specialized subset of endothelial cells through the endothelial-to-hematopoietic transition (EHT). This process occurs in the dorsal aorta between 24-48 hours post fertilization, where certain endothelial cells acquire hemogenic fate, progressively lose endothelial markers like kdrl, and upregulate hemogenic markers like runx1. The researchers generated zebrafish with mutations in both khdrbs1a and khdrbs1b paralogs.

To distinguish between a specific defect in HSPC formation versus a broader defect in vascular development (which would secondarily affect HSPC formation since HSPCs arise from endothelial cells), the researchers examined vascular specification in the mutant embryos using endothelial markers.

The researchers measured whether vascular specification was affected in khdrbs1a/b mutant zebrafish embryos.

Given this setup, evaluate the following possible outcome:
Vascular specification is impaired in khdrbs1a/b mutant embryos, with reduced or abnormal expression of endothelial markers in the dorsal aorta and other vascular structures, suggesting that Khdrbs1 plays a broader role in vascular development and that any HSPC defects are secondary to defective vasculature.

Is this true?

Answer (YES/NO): NO